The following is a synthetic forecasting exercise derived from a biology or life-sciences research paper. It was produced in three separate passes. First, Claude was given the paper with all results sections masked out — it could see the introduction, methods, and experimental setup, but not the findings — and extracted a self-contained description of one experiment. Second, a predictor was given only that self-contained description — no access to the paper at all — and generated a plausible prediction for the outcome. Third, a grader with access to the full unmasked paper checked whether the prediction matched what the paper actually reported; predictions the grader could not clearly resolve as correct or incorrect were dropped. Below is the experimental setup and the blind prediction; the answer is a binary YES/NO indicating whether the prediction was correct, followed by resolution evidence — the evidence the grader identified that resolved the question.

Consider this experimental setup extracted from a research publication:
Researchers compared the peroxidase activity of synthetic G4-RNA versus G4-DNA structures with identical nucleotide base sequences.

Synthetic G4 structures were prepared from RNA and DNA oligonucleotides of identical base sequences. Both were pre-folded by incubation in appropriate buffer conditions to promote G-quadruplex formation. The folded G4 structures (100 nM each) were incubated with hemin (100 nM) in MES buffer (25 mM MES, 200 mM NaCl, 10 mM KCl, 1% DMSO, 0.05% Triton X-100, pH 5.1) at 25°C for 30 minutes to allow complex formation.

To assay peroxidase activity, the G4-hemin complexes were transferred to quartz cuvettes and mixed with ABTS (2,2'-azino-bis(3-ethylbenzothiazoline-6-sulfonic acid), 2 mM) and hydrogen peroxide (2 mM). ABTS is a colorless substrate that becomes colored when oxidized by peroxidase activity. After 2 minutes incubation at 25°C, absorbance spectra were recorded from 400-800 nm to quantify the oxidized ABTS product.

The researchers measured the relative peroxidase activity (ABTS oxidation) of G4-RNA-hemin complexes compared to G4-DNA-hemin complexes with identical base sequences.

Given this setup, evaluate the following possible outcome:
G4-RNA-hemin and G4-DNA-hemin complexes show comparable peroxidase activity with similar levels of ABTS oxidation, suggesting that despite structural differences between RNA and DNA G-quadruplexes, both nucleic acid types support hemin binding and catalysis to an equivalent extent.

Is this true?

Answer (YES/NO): NO